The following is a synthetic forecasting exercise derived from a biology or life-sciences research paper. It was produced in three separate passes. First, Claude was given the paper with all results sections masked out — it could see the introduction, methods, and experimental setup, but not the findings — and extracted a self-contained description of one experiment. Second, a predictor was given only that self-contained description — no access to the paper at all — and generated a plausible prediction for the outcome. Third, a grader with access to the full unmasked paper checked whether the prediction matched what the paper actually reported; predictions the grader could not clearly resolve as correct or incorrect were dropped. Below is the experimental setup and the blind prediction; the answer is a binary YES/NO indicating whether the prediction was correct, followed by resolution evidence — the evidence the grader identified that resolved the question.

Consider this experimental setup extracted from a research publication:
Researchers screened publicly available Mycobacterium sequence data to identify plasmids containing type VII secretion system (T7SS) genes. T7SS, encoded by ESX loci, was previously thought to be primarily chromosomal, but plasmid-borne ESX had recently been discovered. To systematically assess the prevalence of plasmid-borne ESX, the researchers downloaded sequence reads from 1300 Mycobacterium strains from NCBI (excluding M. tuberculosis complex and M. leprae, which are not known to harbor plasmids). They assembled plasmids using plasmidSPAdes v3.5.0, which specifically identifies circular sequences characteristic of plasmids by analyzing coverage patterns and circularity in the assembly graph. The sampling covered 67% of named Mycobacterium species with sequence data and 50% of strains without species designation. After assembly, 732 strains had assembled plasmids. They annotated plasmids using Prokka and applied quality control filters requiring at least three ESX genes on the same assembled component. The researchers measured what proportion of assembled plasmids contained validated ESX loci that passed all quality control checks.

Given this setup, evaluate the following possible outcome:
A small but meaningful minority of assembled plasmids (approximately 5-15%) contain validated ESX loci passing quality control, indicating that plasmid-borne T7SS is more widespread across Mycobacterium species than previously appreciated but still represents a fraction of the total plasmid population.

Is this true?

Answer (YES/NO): NO